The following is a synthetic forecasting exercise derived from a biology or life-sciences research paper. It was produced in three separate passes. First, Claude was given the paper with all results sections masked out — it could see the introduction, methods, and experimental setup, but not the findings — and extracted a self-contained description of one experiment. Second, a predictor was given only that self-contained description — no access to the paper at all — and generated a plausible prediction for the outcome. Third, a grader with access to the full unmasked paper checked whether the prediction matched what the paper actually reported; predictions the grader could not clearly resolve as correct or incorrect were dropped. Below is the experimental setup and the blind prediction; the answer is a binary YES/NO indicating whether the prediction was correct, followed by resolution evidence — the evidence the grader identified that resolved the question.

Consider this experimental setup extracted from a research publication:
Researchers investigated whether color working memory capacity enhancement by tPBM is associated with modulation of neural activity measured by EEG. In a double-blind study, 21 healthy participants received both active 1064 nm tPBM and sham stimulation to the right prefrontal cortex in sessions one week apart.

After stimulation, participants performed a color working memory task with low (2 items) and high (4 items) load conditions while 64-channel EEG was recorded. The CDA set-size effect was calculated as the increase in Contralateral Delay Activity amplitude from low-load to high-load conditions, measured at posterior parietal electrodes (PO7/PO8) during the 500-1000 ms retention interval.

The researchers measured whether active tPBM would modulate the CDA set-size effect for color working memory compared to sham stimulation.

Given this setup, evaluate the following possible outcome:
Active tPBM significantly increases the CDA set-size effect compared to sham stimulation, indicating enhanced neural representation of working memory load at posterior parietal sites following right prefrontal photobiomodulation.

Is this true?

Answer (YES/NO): YES